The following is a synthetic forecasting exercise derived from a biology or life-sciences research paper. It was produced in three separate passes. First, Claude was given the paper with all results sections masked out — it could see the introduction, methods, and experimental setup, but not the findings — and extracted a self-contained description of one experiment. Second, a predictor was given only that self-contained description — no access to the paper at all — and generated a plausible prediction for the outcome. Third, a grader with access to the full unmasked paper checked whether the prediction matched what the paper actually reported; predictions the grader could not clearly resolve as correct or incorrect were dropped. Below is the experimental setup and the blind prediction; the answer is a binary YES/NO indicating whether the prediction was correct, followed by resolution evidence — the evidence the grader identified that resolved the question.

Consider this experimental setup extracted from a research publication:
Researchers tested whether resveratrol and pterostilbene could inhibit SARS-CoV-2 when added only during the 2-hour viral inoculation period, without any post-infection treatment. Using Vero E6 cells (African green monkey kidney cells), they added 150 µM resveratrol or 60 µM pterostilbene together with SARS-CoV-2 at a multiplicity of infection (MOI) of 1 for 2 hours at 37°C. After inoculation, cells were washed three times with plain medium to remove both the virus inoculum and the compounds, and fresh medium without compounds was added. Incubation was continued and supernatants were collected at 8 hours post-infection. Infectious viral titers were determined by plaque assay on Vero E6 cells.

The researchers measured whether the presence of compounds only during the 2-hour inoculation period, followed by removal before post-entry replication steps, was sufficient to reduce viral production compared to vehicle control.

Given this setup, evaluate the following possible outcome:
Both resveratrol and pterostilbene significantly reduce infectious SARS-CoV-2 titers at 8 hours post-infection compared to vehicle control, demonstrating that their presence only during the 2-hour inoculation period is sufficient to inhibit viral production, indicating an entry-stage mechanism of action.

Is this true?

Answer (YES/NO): NO